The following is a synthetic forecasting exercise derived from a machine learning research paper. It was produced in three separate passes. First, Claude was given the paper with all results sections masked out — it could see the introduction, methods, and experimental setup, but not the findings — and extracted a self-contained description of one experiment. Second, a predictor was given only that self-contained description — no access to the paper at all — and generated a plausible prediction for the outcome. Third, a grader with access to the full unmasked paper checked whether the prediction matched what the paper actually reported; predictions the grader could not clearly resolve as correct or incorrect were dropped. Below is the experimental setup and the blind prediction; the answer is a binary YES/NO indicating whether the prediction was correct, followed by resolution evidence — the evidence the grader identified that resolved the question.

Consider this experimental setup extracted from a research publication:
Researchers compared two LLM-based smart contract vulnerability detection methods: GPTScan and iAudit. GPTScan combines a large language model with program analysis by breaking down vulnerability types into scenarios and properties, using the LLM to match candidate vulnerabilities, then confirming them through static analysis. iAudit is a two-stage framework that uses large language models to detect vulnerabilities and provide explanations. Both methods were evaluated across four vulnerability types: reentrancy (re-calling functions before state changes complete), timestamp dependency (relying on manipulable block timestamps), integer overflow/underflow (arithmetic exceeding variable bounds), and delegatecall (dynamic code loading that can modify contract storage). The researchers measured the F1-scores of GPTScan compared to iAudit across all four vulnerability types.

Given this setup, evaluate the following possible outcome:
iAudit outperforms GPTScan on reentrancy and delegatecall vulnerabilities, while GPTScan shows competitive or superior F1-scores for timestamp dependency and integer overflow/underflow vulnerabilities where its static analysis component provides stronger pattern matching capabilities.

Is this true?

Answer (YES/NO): NO